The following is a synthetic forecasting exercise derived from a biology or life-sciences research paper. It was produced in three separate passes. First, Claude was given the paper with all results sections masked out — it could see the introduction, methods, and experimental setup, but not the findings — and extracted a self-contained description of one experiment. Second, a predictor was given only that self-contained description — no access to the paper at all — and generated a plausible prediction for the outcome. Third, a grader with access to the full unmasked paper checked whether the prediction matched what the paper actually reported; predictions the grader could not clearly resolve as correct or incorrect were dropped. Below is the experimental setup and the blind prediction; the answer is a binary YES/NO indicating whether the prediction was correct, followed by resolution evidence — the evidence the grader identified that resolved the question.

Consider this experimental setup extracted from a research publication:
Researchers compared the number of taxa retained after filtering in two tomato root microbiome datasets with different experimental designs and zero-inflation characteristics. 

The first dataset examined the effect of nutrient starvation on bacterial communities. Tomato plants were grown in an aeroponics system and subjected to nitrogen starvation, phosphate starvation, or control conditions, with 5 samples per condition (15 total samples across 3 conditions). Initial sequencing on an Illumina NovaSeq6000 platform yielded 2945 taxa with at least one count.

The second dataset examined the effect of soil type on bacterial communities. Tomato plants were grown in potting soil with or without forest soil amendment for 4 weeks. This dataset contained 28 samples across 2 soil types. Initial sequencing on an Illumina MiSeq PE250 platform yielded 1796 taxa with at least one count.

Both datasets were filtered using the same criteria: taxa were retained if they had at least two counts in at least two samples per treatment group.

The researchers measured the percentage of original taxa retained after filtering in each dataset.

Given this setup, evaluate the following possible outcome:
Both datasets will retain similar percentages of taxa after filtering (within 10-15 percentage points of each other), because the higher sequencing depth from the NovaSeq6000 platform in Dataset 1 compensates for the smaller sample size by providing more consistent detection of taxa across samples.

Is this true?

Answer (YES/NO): NO